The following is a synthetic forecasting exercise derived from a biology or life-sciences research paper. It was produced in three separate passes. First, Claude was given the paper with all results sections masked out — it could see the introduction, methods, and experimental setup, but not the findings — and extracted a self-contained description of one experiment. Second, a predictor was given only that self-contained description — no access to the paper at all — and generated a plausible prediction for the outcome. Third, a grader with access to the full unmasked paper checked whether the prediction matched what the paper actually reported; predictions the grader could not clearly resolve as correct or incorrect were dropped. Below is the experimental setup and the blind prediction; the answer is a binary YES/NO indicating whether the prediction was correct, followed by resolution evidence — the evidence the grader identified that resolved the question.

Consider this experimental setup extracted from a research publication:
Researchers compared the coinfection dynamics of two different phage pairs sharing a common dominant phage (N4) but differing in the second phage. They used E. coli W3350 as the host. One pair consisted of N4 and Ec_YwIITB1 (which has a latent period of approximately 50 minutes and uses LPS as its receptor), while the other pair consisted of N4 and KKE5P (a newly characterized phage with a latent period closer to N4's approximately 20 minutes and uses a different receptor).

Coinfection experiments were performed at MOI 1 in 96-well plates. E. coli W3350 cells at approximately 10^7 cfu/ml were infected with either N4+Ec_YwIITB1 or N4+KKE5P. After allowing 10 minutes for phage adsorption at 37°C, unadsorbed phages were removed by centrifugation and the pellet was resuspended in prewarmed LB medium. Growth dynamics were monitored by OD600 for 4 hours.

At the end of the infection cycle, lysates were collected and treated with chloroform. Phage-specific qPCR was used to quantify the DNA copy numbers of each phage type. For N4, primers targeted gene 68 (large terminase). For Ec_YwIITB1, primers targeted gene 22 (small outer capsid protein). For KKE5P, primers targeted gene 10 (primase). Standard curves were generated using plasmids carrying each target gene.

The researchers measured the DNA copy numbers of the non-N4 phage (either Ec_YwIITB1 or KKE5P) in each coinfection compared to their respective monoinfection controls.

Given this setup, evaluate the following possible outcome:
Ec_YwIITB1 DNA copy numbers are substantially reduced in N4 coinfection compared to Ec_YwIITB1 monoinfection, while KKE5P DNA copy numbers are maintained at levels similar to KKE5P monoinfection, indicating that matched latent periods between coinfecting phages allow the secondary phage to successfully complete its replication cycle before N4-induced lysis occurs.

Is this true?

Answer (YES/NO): YES